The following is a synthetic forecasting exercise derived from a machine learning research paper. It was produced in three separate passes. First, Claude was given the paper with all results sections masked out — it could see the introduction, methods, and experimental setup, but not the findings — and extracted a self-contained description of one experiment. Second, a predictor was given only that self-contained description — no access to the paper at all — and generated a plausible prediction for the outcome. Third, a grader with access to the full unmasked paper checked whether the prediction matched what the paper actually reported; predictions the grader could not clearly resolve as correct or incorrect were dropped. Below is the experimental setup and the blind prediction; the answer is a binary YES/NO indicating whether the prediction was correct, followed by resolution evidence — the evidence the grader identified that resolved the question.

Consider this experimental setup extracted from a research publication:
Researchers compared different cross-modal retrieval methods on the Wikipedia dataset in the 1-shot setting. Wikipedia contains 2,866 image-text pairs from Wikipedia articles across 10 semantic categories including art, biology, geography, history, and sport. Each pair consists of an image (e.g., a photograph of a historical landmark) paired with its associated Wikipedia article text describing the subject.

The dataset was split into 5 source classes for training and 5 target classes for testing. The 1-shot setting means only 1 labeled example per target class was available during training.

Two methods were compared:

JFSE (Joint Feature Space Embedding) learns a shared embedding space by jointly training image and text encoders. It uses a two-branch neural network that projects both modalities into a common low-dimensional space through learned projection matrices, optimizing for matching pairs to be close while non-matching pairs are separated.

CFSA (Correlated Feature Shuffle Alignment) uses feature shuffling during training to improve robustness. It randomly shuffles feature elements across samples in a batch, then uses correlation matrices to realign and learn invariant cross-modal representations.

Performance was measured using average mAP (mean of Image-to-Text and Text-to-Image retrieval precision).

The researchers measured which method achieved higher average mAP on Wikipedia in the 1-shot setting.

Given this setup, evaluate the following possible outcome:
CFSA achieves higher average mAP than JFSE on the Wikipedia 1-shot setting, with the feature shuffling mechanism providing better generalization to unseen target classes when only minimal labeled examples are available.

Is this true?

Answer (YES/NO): NO